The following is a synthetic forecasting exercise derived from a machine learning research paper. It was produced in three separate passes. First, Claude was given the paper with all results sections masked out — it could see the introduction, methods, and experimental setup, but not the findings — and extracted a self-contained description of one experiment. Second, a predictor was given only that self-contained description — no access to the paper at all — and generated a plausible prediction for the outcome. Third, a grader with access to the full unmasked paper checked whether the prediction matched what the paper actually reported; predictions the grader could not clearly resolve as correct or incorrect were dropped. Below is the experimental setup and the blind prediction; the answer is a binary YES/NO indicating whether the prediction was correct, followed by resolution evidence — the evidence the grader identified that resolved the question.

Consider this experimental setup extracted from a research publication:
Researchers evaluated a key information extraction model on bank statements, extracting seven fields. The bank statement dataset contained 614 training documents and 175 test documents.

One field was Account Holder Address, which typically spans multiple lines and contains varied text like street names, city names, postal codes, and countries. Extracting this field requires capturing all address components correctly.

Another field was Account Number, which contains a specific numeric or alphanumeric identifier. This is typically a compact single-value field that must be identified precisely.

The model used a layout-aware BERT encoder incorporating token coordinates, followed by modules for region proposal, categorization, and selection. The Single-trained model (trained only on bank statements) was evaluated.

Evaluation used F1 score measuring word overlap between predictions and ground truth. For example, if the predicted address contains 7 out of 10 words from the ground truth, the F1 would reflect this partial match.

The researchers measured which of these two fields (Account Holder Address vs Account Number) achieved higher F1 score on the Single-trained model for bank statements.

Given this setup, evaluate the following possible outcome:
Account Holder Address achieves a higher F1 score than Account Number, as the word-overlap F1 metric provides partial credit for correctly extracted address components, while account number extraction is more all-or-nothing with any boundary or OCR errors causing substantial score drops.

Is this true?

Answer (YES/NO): YES